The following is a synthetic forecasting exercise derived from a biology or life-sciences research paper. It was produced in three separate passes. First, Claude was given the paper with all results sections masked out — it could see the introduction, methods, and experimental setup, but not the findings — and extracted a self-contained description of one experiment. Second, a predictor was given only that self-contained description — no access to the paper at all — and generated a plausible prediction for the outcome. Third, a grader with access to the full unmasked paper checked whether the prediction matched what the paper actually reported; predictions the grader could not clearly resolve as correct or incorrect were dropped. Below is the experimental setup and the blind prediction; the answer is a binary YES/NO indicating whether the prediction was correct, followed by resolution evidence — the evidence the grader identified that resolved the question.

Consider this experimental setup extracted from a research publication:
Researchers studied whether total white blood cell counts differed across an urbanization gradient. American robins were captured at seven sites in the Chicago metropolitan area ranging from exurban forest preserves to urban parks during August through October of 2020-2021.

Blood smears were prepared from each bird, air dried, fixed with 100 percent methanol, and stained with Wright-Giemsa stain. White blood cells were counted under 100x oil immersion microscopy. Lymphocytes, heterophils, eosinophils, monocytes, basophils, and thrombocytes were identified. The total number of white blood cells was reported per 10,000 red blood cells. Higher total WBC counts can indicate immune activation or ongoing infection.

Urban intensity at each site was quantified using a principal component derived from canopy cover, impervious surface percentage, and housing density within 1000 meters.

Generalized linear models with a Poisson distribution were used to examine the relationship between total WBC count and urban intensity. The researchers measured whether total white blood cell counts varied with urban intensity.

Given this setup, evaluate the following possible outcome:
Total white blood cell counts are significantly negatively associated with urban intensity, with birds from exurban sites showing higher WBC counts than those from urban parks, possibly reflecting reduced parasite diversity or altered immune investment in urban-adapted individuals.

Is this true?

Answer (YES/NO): NO